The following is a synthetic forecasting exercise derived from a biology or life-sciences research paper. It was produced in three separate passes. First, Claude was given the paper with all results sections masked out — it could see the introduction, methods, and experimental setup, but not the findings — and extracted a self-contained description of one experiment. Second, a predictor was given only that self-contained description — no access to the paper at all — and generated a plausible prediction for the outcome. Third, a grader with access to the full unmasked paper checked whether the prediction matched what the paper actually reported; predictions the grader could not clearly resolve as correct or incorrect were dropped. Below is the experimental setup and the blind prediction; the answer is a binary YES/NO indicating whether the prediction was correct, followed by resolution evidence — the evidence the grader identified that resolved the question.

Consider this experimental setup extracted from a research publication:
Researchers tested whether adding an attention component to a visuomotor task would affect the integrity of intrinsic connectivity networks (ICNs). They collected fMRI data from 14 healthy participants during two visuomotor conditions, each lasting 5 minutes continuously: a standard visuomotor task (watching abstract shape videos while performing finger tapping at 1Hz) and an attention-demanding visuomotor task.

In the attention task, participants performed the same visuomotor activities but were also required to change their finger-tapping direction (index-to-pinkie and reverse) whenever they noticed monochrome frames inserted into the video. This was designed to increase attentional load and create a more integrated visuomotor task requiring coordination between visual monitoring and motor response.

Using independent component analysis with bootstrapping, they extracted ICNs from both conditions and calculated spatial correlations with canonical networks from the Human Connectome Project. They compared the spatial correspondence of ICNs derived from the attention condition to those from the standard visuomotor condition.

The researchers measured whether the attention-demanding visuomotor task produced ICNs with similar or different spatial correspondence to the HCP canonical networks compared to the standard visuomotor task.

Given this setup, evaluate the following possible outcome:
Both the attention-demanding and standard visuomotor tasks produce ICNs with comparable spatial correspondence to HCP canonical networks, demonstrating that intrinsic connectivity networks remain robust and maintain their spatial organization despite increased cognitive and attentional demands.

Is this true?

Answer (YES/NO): YES